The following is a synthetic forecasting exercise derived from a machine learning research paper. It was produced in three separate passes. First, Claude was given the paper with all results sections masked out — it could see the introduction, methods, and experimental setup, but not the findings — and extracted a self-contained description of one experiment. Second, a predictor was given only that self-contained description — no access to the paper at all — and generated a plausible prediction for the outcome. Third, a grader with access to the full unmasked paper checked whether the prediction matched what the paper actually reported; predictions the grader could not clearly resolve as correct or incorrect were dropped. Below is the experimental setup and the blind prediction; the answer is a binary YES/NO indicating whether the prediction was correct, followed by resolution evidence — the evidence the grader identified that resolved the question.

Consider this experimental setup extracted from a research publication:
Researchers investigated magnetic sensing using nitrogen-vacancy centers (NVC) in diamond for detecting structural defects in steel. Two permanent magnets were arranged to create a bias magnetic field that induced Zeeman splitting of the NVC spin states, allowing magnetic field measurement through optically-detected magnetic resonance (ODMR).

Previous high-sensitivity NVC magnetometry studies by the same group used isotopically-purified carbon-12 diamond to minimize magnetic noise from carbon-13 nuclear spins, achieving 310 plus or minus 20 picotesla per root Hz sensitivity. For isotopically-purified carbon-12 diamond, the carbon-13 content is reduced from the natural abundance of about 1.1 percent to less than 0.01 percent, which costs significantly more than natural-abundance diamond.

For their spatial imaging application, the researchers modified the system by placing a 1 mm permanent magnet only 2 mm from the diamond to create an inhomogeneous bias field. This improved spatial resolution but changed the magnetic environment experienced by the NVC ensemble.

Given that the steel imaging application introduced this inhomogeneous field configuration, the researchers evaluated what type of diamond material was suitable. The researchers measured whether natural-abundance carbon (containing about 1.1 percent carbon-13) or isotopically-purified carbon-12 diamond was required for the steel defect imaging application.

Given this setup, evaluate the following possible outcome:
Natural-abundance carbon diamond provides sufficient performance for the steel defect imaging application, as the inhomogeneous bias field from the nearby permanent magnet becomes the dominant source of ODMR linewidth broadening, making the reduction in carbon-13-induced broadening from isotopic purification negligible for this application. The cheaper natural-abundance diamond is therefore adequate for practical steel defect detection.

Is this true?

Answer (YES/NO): YES